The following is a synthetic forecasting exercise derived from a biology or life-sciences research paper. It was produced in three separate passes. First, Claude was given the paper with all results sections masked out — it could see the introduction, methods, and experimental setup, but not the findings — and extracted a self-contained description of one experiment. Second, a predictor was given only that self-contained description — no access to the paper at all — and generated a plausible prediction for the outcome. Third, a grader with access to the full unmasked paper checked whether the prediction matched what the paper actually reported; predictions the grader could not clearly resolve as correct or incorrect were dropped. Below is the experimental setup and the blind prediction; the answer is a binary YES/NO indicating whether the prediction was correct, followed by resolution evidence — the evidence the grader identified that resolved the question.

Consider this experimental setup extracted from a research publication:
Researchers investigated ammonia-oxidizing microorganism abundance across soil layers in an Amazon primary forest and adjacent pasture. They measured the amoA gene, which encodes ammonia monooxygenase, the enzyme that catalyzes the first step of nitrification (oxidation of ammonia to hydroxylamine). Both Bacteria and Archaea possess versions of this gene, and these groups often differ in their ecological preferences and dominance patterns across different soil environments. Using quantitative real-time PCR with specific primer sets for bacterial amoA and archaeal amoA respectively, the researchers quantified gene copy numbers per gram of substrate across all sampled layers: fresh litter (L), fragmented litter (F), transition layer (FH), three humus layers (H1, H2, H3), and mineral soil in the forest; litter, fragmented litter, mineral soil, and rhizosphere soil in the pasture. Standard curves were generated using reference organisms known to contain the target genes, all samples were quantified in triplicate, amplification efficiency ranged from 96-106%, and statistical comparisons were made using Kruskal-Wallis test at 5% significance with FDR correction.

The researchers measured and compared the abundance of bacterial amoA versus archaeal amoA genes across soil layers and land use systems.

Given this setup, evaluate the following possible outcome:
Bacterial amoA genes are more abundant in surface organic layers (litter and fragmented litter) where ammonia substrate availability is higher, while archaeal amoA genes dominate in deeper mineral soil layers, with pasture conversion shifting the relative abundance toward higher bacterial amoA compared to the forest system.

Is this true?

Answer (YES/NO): NO